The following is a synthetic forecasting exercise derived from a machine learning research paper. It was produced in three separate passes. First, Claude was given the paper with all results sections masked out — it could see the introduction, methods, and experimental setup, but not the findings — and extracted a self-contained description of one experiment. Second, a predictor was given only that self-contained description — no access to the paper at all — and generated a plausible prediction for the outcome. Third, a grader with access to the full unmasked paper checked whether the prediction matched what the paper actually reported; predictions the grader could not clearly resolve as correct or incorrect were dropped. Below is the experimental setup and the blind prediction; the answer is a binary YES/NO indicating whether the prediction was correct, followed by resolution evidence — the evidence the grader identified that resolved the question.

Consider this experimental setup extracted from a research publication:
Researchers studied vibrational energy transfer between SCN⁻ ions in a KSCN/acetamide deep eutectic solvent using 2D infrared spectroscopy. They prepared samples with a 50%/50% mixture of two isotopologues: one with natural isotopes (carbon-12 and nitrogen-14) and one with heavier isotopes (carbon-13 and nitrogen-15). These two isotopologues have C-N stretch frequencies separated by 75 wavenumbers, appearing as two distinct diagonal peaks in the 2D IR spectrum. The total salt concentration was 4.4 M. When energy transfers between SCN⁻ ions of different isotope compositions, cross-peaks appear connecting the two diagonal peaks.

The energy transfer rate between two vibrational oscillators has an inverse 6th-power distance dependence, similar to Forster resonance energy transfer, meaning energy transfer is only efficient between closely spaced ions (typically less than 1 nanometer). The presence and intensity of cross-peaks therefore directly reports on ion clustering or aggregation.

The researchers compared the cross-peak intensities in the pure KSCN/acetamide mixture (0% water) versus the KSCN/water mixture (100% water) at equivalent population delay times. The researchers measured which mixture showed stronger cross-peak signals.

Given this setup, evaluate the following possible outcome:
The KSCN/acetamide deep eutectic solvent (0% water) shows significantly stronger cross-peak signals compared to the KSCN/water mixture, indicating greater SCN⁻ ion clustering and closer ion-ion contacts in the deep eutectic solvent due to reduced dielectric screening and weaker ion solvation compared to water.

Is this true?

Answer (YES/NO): NO